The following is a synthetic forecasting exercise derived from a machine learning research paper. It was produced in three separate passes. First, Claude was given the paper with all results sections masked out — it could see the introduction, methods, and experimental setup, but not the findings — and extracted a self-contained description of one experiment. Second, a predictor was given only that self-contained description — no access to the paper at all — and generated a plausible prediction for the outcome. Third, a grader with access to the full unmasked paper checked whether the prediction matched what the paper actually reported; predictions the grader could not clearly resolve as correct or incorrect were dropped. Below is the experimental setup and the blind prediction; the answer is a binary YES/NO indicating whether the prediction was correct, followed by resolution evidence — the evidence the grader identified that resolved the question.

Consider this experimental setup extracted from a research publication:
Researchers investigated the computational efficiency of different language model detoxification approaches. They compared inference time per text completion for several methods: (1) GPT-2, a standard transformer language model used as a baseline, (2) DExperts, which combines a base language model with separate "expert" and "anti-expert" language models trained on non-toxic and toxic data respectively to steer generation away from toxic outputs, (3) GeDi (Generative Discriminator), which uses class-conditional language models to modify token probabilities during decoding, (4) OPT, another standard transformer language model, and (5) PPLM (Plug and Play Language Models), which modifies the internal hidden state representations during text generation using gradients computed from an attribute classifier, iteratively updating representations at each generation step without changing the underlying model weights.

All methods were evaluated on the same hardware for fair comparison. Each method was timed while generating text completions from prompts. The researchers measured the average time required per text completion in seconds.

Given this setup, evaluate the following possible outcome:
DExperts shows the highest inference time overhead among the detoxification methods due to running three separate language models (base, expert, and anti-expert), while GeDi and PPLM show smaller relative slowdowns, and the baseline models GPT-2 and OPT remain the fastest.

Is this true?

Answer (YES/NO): NO